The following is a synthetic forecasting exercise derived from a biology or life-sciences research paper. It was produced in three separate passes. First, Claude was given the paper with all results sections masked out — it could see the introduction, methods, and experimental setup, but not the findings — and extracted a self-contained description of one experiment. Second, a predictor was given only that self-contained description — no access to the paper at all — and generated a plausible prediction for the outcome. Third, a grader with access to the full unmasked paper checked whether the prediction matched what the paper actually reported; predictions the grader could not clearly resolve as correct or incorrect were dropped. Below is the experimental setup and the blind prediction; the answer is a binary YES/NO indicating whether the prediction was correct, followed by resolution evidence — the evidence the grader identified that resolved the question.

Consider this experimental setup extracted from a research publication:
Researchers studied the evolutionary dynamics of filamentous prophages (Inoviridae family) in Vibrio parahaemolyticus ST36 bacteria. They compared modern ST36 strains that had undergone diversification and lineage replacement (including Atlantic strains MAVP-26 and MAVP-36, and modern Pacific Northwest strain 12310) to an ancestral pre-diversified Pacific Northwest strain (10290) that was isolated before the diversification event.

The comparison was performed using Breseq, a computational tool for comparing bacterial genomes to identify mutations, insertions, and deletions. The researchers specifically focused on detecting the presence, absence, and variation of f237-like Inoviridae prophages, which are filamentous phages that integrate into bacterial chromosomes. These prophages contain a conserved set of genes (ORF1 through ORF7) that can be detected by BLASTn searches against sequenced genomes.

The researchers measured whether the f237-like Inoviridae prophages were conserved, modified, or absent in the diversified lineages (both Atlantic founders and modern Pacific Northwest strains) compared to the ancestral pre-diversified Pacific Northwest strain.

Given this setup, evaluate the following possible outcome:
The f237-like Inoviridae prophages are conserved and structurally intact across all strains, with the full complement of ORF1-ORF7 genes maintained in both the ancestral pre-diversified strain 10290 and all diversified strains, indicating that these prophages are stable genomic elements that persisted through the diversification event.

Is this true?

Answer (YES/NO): NO